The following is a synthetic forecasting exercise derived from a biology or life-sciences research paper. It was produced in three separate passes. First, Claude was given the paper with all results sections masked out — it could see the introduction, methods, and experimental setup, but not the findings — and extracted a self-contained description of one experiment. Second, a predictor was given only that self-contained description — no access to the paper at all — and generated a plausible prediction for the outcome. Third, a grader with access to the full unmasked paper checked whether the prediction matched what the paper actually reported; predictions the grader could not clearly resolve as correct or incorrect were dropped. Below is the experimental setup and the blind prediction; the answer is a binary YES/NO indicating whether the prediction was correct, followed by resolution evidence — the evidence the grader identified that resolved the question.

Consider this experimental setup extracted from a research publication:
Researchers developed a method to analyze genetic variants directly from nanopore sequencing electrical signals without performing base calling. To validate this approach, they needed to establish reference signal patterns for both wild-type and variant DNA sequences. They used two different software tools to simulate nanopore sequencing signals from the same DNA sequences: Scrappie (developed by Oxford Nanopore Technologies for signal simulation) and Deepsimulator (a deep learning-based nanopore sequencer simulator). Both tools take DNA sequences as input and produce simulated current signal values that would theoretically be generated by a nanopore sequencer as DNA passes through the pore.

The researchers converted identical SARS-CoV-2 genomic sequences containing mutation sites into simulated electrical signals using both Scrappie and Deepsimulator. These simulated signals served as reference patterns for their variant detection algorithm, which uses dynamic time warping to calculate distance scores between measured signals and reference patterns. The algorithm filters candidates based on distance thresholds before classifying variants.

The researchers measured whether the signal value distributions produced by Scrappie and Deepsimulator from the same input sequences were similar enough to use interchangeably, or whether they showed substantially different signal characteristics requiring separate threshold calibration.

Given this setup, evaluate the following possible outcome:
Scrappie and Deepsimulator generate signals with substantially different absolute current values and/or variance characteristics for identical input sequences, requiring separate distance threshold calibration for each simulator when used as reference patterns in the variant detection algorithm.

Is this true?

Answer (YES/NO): YES